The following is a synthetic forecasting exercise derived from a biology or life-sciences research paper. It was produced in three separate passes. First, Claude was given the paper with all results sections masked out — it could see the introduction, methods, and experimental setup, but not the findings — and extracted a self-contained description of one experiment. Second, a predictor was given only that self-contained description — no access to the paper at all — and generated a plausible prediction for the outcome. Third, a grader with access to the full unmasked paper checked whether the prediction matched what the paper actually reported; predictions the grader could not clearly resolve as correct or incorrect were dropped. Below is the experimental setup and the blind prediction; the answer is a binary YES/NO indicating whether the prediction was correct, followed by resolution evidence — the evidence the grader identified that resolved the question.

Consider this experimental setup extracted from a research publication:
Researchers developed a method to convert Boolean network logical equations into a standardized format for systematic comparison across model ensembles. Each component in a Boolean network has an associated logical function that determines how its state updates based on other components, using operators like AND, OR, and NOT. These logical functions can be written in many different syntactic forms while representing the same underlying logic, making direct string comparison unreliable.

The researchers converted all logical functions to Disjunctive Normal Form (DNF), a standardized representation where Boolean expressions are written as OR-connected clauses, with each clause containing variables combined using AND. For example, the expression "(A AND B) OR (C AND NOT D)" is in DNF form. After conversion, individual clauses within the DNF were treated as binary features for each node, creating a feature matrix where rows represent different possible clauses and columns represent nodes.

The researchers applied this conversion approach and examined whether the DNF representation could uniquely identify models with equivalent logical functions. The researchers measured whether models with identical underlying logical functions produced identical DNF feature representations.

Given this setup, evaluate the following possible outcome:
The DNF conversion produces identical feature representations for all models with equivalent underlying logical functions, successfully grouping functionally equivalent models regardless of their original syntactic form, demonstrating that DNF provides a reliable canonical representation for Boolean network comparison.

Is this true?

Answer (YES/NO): NO